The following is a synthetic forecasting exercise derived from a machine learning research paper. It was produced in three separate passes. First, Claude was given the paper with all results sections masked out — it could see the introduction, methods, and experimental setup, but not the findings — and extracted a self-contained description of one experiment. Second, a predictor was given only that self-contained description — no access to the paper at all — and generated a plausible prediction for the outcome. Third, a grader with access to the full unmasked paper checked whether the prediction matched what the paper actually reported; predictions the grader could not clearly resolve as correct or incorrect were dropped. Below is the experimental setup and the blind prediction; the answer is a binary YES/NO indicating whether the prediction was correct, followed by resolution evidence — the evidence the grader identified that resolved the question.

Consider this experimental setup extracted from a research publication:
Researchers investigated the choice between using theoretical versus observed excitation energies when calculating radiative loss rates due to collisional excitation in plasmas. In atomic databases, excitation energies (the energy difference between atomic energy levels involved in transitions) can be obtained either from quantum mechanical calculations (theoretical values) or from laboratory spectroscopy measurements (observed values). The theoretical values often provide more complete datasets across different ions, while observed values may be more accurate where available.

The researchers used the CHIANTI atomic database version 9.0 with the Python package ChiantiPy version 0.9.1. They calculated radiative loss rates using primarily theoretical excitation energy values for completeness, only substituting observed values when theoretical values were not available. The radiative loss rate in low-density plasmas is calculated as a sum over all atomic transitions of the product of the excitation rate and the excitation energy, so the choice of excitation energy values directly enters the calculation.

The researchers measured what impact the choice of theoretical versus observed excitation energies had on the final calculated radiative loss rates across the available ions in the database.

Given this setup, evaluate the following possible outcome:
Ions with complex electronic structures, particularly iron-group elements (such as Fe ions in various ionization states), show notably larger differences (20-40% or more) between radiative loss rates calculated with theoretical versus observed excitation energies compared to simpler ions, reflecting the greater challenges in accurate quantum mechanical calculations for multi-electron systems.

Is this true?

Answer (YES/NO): NO